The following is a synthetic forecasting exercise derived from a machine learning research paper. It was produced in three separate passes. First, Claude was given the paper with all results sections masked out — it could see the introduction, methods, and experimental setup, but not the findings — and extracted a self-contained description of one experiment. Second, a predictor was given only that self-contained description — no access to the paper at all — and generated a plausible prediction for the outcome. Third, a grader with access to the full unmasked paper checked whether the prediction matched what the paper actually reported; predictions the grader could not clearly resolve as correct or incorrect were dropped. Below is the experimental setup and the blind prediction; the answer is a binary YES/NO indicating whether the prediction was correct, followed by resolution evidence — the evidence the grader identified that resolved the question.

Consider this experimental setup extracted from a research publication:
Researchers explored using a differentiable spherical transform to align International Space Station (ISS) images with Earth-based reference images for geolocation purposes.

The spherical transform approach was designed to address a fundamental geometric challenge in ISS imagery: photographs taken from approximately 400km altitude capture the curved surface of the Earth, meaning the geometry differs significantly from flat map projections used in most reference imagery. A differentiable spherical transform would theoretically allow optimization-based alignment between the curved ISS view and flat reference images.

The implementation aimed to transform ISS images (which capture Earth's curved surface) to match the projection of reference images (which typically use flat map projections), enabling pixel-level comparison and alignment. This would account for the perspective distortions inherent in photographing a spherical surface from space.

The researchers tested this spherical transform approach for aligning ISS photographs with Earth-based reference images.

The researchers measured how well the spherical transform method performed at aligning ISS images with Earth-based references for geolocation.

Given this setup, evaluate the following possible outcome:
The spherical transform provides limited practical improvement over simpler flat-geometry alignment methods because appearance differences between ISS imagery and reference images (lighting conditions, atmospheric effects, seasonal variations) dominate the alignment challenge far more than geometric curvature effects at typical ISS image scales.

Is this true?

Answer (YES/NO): NO